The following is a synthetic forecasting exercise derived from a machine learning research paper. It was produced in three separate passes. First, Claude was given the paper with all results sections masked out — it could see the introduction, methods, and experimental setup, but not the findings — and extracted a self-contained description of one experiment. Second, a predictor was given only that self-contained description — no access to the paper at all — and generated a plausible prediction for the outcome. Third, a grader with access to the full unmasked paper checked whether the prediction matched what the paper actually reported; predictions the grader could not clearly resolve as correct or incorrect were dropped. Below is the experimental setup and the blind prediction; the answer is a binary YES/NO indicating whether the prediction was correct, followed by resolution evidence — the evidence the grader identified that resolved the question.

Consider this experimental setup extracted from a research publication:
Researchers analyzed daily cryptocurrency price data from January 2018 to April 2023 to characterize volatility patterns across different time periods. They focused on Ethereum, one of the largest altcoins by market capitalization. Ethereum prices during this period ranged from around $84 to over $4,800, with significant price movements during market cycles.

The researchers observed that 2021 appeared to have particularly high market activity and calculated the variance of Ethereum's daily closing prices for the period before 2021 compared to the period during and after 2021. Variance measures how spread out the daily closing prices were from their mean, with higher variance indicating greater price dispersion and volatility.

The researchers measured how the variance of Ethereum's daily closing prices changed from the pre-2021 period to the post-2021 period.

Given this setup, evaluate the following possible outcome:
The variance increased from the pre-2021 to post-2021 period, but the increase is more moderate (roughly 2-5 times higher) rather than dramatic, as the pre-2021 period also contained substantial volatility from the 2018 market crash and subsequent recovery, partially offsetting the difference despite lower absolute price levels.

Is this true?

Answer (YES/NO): NO